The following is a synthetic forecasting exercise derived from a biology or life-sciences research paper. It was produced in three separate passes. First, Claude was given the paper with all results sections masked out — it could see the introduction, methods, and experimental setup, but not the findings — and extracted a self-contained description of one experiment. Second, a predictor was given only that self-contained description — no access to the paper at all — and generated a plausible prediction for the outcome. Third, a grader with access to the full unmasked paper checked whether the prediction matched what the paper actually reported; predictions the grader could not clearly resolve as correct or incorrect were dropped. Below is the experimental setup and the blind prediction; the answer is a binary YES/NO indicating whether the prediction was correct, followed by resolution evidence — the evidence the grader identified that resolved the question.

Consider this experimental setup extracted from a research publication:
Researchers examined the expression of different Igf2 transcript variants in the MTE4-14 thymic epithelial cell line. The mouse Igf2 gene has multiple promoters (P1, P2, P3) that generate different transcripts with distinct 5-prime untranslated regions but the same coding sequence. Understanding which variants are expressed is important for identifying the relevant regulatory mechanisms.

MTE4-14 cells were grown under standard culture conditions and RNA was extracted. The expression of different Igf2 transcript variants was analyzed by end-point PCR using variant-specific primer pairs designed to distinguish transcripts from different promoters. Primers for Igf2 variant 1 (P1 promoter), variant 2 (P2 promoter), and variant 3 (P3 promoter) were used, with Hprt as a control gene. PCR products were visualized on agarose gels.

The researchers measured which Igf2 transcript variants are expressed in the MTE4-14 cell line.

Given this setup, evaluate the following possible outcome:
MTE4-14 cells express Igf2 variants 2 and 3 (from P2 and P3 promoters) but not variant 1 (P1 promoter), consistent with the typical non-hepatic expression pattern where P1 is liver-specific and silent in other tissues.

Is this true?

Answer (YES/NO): NO